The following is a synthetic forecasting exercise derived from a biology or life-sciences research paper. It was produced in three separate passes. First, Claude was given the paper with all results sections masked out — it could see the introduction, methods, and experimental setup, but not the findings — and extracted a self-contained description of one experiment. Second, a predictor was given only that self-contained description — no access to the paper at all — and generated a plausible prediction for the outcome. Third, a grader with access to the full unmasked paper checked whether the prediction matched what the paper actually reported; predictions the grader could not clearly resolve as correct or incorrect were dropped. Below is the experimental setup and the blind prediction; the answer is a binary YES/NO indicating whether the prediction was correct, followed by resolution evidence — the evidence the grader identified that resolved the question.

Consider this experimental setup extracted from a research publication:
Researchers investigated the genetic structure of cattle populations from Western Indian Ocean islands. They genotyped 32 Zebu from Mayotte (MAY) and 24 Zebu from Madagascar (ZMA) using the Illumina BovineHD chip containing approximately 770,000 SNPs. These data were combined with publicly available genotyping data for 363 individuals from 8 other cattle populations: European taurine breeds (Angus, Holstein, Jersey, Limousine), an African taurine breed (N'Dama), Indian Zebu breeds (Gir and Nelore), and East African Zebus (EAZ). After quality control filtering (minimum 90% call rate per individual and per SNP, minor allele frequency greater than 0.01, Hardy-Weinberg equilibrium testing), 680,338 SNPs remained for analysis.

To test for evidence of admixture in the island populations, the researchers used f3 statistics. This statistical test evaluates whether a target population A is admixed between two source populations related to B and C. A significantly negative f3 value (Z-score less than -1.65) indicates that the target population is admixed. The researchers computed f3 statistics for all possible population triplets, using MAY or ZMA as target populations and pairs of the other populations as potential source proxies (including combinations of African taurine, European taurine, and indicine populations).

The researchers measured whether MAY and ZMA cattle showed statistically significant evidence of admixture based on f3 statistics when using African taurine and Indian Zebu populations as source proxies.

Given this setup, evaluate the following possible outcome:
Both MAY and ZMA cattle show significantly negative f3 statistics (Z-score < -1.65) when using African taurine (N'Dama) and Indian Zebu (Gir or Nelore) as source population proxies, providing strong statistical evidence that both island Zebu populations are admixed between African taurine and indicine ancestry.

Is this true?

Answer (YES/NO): YES